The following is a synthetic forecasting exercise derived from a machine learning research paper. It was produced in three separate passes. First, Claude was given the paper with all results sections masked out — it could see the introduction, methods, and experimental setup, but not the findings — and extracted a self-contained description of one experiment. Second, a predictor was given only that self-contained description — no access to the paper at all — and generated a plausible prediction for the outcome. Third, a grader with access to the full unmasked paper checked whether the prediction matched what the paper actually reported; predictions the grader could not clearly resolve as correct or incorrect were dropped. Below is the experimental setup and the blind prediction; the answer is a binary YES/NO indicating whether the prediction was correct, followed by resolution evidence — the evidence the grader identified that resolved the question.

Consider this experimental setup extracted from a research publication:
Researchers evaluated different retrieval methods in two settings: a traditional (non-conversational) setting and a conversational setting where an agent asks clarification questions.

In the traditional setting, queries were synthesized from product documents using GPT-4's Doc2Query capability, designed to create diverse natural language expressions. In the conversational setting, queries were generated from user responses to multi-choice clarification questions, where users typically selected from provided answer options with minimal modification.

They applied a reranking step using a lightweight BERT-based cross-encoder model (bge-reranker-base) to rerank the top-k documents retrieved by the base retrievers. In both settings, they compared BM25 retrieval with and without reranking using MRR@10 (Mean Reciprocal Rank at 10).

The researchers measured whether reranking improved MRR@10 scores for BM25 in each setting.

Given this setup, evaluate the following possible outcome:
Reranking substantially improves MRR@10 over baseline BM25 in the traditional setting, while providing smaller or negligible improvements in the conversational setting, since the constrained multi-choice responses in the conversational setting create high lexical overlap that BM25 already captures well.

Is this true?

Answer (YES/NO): YES